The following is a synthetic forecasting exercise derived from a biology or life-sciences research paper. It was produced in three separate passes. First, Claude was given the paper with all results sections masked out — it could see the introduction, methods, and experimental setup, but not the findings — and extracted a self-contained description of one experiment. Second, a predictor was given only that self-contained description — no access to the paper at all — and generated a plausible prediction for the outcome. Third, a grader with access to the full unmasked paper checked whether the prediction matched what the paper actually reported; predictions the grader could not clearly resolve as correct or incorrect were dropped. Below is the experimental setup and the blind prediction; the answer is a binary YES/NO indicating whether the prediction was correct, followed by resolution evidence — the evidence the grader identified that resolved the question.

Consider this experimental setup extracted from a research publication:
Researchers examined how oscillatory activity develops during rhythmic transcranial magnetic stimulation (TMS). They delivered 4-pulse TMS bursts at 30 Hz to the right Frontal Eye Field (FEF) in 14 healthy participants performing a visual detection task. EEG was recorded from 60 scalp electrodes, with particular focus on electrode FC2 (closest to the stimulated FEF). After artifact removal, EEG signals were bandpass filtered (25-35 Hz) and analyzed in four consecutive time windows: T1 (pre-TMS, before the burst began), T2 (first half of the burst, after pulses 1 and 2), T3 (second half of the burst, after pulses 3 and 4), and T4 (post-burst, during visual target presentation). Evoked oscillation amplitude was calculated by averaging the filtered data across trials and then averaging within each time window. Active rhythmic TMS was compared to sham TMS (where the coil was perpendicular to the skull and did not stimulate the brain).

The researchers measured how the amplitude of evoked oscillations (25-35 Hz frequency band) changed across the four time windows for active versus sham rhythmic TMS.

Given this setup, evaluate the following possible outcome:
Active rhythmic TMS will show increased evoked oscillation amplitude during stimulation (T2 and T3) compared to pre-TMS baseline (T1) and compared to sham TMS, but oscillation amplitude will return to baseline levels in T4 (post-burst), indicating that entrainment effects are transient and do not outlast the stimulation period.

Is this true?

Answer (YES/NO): YES